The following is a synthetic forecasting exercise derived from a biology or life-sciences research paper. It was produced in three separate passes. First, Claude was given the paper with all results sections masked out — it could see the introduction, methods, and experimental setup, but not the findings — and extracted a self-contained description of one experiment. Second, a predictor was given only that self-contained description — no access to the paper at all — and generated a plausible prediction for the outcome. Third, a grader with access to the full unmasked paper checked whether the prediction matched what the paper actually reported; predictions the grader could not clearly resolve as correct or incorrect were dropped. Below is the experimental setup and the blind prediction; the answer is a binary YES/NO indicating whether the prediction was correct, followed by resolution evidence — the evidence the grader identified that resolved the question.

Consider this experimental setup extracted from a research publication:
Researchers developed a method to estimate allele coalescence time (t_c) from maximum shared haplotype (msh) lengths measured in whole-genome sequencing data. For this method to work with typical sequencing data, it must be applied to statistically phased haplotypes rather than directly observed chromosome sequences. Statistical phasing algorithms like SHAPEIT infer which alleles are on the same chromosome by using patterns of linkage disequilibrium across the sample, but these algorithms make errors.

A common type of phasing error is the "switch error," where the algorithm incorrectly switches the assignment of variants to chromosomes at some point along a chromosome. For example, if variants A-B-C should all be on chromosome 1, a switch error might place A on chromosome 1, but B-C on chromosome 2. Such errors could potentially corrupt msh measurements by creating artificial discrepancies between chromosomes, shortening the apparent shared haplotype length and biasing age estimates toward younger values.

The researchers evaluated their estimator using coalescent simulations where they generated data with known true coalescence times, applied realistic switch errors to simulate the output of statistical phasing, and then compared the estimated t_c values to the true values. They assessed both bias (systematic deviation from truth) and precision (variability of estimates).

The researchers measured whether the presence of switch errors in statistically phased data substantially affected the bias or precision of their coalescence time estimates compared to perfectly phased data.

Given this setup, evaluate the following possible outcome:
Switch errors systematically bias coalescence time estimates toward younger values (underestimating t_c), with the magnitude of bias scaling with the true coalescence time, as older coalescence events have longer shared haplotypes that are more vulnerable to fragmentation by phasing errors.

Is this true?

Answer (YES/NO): NO